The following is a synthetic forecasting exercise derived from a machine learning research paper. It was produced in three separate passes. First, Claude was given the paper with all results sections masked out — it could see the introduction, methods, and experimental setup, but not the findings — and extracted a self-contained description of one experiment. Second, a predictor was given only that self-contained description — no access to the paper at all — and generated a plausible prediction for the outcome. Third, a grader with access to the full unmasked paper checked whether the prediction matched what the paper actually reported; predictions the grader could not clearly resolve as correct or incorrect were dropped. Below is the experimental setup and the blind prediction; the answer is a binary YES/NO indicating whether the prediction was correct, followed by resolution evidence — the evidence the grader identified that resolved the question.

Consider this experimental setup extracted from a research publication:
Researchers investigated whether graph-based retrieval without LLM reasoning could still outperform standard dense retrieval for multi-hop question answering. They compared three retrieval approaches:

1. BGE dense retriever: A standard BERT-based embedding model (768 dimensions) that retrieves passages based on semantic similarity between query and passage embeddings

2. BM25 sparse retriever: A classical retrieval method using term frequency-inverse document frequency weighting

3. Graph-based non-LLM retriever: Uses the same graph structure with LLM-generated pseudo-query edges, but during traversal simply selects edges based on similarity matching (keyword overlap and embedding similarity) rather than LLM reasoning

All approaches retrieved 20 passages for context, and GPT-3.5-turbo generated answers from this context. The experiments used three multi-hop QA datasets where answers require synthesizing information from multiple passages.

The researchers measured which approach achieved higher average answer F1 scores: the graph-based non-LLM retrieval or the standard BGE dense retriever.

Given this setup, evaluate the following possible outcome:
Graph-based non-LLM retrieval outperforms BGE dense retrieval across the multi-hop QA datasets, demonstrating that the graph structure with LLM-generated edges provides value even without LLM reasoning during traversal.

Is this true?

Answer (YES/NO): YES